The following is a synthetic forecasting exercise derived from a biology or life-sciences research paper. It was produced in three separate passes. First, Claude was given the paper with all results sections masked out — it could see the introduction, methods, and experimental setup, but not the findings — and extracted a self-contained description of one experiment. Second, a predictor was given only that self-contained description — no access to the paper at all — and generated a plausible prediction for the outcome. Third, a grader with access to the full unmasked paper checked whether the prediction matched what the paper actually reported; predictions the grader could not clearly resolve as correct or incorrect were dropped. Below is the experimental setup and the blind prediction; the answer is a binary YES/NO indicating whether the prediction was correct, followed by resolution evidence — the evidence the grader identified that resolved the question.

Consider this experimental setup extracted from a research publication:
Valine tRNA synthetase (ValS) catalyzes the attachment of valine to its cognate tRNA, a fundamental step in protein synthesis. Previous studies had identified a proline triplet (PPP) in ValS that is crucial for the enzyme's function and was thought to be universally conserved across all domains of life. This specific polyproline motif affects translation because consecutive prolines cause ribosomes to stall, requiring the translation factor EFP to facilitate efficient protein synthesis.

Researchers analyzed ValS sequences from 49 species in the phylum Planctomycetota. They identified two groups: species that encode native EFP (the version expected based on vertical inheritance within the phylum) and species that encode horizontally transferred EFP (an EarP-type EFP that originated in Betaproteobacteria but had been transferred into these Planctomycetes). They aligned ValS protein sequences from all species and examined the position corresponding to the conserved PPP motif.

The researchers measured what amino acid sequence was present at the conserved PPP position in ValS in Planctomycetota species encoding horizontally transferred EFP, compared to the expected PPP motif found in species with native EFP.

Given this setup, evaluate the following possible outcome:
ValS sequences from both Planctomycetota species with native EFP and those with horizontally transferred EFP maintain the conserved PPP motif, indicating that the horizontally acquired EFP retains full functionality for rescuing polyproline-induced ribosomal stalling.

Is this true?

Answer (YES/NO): NO